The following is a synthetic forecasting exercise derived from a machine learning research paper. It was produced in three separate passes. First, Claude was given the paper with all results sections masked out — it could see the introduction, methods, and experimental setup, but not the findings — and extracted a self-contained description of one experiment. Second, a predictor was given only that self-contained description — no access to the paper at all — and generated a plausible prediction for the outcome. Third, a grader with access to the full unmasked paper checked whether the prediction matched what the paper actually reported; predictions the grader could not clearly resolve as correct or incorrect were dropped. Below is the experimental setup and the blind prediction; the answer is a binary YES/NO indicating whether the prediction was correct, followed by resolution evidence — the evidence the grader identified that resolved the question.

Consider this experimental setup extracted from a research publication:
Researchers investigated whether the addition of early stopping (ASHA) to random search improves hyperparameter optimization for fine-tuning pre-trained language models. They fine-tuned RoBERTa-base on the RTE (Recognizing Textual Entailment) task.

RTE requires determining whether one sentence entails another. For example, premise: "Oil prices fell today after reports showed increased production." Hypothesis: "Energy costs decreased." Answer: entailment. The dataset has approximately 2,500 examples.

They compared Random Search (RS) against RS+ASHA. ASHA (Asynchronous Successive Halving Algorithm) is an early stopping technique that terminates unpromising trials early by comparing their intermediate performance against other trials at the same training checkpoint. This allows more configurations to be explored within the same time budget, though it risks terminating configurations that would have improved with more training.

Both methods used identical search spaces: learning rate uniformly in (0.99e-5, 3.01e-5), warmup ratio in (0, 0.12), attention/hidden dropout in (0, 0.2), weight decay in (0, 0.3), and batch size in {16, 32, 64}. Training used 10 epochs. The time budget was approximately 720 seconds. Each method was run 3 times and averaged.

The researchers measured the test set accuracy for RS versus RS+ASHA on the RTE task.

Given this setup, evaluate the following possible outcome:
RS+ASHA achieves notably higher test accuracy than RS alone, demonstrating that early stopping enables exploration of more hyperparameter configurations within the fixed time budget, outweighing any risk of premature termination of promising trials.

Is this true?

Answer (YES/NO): NO